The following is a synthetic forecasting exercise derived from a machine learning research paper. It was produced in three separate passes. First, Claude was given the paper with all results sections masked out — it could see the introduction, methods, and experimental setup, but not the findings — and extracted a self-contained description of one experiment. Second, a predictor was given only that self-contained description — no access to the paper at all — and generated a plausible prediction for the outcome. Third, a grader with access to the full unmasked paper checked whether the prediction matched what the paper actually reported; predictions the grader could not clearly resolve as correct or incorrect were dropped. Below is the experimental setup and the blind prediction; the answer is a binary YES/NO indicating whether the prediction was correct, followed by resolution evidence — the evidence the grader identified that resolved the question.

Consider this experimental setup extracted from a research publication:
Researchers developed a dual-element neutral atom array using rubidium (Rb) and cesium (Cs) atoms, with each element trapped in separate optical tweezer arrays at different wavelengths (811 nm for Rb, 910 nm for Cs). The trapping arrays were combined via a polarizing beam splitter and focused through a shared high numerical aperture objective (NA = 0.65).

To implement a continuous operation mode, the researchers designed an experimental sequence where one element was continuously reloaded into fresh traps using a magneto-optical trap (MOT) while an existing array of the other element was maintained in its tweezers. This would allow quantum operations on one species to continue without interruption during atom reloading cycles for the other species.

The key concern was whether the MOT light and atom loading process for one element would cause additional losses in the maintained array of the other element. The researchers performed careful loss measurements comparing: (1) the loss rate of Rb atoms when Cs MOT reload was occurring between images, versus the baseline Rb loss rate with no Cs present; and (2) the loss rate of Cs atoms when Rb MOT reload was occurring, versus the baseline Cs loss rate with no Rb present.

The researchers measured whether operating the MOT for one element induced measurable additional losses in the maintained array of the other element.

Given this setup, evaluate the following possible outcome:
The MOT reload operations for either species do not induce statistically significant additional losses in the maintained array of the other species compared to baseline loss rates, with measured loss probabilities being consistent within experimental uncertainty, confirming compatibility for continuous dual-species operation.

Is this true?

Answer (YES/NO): YES